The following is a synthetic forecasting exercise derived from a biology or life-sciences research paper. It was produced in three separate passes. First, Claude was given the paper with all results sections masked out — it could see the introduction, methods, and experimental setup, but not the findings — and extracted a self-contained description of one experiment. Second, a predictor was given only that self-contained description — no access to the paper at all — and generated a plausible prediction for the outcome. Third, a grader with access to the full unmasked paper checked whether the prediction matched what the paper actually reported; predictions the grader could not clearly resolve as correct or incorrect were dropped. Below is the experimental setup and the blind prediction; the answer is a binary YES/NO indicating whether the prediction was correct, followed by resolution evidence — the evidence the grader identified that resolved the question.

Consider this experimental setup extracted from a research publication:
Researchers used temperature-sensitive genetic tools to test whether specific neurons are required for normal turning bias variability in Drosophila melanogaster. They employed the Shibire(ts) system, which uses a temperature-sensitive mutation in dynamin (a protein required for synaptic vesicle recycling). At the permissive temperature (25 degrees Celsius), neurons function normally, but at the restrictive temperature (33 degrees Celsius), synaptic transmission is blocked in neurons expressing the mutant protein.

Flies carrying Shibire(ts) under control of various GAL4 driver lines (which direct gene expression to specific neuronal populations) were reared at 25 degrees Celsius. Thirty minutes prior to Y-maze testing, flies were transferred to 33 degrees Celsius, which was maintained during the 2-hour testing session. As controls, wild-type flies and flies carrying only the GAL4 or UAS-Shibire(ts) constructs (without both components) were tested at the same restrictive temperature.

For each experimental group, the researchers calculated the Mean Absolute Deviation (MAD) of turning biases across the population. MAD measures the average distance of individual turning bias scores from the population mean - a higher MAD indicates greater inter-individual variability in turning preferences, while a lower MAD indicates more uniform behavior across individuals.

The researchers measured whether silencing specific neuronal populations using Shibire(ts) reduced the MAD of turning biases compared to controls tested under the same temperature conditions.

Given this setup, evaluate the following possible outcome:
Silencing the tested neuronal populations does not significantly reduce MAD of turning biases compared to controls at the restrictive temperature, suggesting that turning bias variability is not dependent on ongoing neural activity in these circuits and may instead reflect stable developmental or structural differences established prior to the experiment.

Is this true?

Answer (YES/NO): NO